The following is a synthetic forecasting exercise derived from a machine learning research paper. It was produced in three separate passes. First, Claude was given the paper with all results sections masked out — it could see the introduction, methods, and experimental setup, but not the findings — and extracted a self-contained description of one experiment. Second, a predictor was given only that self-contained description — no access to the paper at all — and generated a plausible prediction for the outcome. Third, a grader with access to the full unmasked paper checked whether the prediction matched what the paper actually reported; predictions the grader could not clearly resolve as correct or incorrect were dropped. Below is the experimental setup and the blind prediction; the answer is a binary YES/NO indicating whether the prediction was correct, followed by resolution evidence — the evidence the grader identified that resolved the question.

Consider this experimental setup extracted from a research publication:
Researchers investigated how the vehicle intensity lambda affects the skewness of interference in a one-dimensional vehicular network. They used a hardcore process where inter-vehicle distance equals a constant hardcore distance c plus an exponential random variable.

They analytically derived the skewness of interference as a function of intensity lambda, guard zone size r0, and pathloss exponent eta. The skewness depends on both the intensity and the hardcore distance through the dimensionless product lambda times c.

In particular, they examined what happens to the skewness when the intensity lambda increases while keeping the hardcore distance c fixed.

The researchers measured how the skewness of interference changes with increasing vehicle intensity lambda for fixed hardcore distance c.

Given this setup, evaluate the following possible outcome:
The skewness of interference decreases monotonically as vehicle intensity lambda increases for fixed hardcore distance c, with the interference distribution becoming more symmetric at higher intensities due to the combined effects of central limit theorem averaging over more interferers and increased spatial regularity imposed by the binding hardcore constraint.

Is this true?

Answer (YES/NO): YES